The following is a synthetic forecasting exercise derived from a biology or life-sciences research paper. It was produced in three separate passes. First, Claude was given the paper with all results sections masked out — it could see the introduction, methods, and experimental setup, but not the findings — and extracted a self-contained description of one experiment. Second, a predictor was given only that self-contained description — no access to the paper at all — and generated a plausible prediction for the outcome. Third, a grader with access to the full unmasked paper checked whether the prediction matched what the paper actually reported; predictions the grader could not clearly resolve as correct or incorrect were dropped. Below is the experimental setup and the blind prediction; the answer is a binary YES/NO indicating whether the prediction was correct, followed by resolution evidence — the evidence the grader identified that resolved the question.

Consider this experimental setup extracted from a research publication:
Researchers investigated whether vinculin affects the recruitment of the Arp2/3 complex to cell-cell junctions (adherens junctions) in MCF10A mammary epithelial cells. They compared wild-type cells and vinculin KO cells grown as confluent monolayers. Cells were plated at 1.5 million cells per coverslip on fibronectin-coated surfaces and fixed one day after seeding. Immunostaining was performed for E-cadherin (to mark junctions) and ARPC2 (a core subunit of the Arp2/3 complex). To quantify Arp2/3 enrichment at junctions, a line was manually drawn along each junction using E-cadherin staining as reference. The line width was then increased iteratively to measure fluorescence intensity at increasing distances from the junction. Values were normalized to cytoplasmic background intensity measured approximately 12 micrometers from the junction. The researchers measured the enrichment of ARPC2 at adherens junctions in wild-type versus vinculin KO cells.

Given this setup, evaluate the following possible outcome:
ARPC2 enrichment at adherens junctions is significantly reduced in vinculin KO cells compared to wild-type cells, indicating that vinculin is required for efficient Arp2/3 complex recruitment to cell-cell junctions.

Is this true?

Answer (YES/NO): YES